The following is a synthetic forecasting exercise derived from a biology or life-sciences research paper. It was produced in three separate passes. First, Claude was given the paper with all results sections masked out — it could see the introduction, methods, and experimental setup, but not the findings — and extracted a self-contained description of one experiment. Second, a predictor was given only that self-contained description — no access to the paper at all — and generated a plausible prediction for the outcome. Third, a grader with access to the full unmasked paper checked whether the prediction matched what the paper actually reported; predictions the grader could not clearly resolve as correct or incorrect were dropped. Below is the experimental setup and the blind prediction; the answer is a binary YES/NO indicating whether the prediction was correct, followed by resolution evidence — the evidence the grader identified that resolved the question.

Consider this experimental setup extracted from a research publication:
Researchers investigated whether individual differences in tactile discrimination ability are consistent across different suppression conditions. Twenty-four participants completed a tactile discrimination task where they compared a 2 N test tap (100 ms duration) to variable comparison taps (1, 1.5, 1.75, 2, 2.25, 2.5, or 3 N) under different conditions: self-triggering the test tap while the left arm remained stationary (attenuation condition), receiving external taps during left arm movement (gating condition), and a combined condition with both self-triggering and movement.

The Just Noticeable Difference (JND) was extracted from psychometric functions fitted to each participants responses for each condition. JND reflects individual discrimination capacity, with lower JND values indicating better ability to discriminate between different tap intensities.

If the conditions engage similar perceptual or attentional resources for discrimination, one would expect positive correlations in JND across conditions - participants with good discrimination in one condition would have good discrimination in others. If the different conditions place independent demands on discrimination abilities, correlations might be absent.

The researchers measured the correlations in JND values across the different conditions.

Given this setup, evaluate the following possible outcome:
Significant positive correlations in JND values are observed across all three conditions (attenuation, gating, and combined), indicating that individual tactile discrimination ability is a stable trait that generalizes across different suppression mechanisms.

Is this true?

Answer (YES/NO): NO